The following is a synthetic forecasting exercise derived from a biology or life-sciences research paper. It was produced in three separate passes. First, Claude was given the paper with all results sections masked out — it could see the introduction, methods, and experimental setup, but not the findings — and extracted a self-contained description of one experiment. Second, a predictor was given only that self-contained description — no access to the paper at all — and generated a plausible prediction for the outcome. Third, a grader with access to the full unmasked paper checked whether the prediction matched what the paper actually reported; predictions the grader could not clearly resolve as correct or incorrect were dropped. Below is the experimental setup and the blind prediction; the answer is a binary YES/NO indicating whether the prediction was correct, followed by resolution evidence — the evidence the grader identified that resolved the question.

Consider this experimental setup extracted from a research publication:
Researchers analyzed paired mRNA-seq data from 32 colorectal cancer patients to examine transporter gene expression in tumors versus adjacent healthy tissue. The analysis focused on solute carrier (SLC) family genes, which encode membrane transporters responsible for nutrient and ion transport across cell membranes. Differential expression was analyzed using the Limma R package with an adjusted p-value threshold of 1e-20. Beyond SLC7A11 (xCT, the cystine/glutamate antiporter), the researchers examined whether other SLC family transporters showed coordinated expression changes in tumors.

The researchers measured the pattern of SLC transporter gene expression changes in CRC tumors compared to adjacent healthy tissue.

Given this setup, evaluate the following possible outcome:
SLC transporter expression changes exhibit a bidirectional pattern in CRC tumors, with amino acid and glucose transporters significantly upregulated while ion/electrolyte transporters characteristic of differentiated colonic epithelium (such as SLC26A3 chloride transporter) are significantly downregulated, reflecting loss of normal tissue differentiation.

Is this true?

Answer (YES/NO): NO